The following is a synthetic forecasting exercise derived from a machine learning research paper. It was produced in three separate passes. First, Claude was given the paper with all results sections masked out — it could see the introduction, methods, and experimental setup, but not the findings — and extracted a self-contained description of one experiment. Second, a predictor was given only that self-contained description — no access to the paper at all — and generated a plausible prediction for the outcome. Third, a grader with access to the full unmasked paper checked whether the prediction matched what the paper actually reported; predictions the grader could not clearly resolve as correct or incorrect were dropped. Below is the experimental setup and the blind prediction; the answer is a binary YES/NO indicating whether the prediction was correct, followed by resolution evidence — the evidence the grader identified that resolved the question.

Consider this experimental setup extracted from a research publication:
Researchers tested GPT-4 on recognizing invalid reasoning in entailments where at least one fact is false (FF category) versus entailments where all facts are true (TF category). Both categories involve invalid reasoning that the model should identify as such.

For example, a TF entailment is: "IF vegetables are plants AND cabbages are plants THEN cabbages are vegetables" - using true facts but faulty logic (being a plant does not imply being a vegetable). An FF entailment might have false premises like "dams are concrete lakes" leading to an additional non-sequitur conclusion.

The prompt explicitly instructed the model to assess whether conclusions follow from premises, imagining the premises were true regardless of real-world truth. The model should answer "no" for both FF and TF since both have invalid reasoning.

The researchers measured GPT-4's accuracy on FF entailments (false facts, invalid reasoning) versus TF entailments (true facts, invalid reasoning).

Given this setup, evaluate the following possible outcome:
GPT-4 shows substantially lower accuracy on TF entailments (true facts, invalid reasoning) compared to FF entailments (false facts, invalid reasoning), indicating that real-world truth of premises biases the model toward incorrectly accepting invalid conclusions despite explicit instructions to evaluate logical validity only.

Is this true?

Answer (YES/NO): YES